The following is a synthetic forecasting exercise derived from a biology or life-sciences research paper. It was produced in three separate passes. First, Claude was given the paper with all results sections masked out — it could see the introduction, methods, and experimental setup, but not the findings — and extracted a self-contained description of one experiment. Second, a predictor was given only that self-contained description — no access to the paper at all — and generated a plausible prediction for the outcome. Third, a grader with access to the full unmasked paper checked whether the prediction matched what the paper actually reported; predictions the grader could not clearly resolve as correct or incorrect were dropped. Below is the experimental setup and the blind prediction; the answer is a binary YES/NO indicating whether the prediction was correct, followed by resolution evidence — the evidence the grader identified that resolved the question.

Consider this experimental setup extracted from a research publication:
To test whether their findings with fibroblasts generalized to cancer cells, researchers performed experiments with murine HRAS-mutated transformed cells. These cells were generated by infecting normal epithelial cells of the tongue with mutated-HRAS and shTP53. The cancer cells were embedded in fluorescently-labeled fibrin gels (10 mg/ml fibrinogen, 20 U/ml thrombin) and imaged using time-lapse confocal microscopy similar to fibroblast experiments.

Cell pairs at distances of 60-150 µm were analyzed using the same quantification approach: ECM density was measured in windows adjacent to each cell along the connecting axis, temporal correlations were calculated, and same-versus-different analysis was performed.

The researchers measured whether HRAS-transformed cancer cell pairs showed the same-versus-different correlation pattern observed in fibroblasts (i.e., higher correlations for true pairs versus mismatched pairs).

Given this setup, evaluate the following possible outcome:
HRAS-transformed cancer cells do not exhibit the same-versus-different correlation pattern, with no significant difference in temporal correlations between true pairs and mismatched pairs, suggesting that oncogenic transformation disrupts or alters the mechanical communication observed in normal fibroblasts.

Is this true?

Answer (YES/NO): NO